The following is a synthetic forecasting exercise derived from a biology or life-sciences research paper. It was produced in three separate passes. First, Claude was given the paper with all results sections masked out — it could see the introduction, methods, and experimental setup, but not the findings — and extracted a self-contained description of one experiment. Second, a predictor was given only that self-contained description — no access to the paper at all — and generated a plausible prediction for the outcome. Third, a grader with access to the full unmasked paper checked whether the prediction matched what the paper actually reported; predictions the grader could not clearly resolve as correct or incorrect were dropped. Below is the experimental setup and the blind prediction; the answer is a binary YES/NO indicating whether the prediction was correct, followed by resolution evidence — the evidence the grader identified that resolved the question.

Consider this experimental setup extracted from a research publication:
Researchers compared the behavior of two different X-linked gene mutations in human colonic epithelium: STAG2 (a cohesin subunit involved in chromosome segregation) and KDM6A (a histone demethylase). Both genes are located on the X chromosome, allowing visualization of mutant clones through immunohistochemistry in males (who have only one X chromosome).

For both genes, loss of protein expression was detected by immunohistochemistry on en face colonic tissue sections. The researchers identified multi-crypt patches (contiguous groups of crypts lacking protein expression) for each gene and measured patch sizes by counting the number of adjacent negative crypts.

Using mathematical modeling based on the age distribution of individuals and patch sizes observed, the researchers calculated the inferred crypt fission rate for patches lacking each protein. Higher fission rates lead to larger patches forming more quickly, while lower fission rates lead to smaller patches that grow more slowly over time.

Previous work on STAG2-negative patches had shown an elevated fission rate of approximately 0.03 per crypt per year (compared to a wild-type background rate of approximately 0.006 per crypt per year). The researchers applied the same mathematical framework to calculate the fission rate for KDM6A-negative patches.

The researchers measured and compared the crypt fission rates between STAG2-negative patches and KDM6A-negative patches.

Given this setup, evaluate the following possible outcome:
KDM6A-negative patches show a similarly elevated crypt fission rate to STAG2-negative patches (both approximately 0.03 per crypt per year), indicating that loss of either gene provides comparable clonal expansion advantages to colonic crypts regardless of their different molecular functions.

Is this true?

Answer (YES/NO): NO